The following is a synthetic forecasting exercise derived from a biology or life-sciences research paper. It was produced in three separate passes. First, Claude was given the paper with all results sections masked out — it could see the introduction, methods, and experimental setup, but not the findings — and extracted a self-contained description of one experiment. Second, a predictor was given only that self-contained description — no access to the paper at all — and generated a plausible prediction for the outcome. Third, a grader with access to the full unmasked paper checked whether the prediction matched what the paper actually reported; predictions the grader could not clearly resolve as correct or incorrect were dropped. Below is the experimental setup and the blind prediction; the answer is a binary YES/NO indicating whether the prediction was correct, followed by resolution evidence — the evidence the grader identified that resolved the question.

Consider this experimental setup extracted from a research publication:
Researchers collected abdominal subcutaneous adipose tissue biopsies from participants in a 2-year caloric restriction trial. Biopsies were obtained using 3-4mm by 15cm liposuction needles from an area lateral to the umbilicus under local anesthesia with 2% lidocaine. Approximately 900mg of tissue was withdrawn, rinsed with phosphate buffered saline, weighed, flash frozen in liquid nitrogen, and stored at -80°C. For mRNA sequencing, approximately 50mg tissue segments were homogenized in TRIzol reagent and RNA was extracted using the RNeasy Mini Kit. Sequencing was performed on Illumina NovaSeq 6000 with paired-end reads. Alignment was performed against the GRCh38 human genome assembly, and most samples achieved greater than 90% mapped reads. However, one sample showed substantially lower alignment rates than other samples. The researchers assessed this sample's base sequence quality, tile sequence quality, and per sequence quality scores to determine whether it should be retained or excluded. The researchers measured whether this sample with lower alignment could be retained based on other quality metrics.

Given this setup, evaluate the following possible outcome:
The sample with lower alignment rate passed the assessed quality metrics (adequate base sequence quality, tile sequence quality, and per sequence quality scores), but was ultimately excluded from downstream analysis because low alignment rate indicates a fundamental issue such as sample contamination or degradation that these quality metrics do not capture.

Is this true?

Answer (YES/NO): NO